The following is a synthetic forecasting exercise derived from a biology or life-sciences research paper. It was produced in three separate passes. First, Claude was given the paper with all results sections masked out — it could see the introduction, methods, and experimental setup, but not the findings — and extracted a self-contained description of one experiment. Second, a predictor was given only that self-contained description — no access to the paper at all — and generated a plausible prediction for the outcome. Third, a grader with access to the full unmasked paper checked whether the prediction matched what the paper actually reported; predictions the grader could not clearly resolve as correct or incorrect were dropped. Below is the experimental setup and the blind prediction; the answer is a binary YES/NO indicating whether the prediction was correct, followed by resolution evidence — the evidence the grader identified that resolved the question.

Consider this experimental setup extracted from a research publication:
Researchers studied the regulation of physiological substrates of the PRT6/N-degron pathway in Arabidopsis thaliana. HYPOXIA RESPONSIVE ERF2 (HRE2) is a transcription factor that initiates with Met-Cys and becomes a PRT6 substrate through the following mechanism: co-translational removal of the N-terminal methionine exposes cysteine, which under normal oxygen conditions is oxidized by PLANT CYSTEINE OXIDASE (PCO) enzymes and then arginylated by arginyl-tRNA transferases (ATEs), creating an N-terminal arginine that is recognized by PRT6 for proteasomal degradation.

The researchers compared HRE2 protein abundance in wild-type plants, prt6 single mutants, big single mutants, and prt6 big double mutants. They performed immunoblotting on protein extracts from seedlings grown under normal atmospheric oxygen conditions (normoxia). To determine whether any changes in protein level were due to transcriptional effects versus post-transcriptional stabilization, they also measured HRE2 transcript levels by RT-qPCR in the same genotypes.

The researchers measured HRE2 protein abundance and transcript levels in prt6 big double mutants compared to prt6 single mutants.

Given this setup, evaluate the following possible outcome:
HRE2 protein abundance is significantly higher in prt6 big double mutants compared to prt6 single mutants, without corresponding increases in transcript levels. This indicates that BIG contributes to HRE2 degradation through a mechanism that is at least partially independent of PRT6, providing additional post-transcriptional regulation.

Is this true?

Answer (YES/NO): YES